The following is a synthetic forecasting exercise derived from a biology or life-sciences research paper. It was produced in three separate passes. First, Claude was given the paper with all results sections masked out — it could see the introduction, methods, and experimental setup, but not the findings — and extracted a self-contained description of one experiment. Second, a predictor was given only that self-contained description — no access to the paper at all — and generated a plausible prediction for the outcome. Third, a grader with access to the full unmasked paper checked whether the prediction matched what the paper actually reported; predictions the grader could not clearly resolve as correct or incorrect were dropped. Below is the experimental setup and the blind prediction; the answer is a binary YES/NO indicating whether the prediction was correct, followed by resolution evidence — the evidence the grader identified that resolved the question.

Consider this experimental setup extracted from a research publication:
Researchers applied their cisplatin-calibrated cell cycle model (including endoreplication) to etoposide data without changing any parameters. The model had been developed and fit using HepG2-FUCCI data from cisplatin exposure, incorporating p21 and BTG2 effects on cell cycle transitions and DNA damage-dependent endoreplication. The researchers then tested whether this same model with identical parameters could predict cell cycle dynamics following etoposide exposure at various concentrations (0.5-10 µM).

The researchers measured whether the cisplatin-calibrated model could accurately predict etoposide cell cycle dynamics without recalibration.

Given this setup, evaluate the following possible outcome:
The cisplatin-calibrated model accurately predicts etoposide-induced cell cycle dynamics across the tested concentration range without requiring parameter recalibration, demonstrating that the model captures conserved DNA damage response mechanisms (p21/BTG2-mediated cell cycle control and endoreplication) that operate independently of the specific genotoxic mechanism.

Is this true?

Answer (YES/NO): NO